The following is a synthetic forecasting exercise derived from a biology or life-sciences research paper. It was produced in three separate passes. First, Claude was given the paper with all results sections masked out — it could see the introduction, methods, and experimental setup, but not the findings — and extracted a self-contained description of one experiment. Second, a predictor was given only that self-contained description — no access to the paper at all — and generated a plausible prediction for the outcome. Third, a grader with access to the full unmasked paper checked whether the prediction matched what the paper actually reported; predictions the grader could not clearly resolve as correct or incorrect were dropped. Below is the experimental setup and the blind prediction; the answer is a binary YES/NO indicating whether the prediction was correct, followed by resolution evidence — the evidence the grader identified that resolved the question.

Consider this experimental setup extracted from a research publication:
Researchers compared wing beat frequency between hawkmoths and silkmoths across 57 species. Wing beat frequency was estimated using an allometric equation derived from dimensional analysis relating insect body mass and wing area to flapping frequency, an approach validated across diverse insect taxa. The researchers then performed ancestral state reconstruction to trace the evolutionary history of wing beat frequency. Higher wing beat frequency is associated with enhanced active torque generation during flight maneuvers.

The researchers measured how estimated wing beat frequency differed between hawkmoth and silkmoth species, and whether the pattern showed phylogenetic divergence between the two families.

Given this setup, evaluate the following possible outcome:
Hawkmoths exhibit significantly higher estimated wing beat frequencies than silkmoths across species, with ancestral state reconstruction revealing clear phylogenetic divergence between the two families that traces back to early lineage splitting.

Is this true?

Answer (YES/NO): YES